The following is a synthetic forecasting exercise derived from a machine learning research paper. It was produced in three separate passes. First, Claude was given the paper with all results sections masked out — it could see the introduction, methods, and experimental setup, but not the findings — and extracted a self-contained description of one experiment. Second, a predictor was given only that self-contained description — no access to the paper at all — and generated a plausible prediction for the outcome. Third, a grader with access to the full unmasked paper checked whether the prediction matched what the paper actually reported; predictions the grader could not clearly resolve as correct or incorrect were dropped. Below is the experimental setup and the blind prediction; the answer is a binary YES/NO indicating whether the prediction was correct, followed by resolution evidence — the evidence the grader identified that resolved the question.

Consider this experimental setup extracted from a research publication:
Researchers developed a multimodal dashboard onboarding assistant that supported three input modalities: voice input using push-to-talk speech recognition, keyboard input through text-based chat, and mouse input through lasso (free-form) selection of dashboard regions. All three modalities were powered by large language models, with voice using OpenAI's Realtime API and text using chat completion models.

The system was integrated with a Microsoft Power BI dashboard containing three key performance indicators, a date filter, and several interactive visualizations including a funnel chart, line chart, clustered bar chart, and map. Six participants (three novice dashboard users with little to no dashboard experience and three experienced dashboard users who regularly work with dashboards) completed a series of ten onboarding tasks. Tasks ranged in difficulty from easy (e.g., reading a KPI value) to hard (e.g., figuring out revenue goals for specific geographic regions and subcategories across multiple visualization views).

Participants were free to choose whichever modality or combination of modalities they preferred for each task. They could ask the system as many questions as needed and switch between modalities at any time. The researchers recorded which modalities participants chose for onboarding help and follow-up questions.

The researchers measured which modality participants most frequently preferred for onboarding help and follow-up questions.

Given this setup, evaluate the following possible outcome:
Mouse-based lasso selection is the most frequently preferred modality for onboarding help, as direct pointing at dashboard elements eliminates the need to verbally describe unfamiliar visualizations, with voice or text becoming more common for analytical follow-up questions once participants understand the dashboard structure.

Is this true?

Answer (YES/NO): NO